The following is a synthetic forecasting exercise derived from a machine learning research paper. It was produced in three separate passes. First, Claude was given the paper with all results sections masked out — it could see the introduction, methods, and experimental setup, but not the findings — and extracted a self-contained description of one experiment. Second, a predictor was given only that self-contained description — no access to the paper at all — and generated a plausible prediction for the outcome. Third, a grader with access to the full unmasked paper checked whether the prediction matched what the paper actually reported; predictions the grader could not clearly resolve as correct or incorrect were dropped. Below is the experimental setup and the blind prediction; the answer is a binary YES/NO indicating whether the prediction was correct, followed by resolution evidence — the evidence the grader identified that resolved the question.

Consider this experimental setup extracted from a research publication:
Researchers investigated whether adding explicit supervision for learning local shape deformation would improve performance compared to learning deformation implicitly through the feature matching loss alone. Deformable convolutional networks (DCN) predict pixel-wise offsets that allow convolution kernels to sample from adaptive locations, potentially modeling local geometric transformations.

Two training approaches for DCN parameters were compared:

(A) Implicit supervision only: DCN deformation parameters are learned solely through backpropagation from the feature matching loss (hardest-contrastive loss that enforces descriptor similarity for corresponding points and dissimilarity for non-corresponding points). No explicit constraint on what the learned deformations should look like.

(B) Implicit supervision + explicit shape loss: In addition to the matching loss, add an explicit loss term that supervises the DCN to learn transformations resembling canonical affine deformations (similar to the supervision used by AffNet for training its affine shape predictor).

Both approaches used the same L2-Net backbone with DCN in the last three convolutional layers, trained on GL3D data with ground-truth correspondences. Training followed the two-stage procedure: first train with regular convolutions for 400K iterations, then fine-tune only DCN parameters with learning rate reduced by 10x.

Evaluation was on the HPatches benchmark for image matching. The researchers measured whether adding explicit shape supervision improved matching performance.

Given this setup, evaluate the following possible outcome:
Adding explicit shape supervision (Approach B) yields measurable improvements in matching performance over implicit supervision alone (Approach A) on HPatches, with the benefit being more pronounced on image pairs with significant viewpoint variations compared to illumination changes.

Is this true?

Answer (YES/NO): NO